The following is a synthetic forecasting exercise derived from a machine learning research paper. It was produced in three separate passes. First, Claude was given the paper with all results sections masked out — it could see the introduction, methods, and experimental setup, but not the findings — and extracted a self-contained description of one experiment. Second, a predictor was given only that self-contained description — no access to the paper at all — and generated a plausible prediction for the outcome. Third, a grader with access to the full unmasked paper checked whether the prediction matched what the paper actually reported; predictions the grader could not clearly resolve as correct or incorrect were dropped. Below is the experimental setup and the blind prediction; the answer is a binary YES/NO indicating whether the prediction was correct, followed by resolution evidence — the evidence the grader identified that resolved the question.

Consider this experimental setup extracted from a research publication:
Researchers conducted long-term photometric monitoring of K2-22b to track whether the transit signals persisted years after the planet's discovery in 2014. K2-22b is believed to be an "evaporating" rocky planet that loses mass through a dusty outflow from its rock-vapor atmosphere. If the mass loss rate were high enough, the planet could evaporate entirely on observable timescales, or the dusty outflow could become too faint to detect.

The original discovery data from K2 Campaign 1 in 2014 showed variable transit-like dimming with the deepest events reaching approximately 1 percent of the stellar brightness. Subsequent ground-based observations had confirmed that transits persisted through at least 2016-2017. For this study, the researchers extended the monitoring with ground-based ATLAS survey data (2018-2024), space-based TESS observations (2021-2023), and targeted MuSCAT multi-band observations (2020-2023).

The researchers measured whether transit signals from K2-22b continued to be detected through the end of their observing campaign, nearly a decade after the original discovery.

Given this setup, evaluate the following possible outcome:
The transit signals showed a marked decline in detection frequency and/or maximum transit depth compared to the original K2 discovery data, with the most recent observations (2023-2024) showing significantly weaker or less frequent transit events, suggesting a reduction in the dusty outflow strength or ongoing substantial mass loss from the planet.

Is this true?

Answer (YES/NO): NO